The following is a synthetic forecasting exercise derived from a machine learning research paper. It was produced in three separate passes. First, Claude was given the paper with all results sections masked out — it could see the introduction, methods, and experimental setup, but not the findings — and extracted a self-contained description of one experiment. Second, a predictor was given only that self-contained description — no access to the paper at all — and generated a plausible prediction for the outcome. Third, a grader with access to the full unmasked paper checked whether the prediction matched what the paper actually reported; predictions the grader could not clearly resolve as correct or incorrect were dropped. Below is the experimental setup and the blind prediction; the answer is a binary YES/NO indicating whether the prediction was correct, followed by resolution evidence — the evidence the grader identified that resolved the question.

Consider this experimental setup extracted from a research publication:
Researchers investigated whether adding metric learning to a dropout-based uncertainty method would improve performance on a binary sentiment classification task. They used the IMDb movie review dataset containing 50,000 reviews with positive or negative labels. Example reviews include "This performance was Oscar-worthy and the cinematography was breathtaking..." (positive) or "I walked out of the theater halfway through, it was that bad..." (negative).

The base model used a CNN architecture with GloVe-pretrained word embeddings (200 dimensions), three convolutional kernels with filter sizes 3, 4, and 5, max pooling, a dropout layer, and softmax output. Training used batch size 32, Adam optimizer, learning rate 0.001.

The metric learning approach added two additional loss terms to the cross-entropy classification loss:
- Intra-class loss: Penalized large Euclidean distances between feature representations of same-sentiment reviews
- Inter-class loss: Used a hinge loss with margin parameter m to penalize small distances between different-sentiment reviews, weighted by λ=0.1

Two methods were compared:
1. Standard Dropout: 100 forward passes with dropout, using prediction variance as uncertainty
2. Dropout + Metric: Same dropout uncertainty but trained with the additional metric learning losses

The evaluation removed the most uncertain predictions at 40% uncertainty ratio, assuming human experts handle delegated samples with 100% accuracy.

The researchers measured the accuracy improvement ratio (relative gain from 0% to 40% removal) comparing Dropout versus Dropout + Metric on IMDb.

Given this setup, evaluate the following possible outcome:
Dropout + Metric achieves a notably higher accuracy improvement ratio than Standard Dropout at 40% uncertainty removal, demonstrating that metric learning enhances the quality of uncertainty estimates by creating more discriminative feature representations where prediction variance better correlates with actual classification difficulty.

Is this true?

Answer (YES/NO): NO